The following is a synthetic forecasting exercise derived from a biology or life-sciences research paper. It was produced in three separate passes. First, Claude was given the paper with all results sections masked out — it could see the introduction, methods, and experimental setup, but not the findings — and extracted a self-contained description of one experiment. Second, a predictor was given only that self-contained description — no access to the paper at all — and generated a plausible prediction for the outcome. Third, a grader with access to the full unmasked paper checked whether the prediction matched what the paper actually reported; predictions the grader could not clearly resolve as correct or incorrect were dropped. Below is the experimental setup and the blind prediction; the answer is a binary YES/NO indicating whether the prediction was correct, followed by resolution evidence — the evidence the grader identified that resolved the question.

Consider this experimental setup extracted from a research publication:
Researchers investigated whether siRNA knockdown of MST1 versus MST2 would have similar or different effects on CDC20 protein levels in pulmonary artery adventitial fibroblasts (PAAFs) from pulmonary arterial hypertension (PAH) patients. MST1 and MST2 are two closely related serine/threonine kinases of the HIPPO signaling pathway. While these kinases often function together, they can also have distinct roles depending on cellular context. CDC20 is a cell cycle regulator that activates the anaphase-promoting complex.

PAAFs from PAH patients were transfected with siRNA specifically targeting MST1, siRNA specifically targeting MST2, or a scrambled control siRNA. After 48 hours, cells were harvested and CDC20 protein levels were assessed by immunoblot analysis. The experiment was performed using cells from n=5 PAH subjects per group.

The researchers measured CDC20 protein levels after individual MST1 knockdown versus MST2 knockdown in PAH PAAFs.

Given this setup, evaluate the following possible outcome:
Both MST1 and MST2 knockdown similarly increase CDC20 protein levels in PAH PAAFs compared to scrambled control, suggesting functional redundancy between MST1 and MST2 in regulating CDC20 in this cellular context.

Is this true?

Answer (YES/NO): NO